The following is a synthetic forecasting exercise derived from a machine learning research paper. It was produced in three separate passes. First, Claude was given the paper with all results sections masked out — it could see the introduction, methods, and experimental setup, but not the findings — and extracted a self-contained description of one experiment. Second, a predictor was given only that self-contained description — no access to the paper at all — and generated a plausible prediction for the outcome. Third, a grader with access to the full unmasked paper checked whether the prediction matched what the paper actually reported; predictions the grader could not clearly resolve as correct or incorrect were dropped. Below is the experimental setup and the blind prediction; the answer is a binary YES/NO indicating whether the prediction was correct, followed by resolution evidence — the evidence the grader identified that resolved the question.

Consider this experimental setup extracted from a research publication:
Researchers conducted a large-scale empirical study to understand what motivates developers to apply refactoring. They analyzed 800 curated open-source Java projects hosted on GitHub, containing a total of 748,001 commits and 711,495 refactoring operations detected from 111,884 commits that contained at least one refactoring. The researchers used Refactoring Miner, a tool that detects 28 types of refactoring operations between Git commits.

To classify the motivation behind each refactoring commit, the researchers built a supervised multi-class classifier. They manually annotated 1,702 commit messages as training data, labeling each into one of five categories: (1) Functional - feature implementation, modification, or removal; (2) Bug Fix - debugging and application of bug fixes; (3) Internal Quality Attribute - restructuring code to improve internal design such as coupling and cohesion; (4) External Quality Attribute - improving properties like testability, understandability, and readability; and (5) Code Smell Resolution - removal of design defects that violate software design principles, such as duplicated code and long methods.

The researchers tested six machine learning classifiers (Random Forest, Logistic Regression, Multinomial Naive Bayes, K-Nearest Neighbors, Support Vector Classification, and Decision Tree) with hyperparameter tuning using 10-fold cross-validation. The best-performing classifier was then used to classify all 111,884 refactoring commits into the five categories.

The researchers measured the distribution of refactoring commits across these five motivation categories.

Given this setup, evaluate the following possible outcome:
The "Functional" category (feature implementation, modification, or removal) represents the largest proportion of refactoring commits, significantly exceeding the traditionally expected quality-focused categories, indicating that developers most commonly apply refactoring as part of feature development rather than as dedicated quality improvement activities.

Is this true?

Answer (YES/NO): NO